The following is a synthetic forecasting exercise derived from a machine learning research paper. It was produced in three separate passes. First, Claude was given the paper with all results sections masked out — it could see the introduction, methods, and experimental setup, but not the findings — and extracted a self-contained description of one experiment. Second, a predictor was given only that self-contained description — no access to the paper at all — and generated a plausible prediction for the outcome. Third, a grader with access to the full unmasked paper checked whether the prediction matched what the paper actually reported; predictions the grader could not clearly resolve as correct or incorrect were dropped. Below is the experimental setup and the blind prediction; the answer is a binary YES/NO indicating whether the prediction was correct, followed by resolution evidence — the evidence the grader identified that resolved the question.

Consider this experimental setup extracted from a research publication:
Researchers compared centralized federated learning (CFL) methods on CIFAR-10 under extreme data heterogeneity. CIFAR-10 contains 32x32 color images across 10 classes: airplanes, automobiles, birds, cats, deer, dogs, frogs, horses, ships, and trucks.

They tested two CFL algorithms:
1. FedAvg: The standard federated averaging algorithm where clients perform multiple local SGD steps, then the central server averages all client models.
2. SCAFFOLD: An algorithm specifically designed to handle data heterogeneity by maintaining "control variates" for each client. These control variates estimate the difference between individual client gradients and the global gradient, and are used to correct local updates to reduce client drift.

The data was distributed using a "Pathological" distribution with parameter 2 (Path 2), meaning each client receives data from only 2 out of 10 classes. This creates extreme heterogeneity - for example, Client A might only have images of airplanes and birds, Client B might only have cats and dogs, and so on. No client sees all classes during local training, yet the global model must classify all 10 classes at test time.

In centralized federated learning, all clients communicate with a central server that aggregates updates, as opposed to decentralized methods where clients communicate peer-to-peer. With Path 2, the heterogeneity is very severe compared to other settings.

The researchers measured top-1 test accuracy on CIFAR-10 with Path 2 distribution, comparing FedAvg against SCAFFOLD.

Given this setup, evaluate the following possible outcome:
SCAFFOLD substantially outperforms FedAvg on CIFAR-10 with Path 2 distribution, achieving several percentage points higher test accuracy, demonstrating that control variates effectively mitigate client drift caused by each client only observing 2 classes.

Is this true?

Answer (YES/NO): NO